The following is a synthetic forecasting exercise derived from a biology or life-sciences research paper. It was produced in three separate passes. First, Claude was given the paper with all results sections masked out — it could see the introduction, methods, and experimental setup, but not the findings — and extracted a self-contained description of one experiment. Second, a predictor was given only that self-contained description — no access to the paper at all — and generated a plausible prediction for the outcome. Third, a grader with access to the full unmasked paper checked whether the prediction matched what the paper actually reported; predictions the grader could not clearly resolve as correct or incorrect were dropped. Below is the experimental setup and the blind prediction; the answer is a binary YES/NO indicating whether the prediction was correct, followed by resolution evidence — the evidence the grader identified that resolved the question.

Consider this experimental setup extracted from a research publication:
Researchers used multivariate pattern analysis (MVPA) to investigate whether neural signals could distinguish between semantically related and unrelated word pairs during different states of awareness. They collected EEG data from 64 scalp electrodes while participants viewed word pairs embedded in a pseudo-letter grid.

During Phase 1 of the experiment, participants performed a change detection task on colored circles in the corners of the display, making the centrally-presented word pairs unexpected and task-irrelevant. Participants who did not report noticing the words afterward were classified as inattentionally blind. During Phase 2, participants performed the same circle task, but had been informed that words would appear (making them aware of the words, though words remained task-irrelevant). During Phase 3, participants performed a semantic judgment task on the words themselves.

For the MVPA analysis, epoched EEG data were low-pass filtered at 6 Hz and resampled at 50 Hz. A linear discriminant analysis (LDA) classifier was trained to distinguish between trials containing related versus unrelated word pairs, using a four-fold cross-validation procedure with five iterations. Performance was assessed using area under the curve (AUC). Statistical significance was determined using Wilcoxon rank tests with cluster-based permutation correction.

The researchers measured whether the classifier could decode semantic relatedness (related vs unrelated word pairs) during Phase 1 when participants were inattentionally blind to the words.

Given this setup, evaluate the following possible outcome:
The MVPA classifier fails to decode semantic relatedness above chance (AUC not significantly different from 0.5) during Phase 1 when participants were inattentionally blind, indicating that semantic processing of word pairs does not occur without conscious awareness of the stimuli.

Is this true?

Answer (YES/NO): YES